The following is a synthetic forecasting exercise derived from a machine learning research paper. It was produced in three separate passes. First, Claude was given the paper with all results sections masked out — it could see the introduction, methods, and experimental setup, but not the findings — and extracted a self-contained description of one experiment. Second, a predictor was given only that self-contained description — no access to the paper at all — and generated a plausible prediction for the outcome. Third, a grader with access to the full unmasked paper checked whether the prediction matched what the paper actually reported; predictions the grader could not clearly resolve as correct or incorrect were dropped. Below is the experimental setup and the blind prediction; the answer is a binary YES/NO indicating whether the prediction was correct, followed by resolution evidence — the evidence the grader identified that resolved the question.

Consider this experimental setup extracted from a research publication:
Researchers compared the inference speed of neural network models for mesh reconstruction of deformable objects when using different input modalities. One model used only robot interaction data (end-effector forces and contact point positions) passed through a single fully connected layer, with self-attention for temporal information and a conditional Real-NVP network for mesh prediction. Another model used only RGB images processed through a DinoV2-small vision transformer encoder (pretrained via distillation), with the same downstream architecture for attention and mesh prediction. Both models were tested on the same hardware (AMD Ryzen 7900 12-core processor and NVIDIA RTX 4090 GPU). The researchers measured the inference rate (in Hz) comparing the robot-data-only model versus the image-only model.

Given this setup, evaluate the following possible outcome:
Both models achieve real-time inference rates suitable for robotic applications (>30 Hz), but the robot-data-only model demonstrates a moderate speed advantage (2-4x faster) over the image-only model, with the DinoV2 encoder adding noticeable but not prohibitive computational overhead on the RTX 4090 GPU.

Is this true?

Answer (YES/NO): NO